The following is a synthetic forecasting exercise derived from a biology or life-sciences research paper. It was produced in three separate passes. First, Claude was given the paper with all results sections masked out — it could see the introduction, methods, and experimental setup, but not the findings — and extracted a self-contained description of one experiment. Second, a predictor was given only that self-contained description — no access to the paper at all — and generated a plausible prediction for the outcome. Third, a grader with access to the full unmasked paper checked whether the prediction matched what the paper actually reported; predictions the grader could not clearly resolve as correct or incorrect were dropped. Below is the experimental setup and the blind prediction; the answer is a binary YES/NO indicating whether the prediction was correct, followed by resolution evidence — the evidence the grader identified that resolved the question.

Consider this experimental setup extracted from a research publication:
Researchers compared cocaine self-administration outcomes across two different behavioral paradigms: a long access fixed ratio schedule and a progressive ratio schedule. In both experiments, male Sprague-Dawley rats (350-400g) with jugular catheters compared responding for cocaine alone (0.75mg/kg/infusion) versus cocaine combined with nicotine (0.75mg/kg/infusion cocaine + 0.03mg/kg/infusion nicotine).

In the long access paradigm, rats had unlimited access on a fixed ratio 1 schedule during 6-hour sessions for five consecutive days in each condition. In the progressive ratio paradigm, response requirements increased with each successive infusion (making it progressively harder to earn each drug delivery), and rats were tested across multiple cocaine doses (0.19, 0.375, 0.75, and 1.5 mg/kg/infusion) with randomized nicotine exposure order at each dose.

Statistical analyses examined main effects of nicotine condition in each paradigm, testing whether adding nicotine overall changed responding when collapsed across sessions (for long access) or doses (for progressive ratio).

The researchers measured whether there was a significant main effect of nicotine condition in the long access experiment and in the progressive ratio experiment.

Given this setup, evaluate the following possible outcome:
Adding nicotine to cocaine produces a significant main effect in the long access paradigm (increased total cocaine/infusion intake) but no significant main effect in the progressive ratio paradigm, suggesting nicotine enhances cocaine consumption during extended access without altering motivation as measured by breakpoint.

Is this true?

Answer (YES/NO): NO